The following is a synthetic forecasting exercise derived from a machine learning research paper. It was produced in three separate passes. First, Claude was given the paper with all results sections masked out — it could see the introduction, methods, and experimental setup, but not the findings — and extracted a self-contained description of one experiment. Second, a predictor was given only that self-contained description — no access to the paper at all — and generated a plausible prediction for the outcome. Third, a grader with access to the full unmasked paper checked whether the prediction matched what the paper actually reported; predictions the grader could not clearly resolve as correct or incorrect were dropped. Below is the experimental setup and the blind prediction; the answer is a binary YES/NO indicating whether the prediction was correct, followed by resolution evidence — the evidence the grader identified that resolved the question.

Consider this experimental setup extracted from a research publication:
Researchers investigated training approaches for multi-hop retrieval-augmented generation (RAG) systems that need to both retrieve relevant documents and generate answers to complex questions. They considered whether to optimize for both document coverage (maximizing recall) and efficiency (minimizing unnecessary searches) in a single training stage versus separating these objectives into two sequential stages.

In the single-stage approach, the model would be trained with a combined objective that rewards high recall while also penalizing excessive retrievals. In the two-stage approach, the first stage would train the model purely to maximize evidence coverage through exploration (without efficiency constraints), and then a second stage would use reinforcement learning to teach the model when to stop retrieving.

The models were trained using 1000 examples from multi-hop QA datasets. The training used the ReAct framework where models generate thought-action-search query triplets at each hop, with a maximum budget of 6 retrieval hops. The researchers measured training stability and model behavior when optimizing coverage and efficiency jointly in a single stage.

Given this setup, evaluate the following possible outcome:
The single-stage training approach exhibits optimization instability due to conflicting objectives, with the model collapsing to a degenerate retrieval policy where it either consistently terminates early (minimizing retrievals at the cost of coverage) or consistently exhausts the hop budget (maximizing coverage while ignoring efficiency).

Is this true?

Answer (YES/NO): YES